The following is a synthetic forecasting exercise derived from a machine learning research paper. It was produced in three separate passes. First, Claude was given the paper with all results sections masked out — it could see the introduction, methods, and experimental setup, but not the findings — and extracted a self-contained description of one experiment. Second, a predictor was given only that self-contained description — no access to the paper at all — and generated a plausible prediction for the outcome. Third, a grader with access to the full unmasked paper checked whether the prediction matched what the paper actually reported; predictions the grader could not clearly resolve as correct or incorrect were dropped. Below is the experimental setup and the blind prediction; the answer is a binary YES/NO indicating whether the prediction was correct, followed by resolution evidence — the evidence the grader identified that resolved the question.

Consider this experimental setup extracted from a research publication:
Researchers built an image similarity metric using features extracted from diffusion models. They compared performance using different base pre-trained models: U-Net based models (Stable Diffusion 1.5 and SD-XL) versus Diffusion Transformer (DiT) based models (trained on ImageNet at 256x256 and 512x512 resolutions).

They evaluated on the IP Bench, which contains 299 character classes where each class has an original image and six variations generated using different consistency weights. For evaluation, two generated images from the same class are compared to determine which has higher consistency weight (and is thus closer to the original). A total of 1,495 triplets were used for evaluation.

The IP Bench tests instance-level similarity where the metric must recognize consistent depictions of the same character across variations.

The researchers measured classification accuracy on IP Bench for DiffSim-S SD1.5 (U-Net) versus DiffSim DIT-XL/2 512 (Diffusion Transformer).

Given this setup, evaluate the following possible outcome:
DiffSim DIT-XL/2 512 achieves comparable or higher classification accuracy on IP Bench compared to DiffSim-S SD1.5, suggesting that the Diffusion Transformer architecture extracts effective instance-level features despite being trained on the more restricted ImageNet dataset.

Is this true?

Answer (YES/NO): NO